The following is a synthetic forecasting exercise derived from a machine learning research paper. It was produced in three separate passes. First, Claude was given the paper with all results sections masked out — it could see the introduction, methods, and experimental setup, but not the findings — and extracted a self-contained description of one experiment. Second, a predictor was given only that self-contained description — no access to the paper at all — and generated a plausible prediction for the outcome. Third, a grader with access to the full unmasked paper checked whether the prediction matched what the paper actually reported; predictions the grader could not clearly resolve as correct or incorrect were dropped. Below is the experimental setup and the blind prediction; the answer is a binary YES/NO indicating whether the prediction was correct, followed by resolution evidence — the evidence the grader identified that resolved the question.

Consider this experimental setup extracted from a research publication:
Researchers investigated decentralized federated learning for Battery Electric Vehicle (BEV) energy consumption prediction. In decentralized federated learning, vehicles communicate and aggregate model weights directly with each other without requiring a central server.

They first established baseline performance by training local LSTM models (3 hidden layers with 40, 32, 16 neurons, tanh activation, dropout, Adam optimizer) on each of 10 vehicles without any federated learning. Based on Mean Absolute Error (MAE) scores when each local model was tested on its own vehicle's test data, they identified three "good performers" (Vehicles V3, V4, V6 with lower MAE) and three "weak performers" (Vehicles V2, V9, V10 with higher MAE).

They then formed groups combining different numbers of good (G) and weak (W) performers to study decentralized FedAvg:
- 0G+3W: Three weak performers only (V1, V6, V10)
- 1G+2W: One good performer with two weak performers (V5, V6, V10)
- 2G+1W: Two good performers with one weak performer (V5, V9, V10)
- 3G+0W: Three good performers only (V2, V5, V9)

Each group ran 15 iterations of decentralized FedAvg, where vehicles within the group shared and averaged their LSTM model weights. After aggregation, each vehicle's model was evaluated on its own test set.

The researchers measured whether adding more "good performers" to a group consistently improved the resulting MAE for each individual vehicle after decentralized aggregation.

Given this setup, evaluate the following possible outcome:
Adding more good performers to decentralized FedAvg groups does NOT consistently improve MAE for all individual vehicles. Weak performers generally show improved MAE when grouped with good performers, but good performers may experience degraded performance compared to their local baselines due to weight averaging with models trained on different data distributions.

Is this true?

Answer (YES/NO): NO